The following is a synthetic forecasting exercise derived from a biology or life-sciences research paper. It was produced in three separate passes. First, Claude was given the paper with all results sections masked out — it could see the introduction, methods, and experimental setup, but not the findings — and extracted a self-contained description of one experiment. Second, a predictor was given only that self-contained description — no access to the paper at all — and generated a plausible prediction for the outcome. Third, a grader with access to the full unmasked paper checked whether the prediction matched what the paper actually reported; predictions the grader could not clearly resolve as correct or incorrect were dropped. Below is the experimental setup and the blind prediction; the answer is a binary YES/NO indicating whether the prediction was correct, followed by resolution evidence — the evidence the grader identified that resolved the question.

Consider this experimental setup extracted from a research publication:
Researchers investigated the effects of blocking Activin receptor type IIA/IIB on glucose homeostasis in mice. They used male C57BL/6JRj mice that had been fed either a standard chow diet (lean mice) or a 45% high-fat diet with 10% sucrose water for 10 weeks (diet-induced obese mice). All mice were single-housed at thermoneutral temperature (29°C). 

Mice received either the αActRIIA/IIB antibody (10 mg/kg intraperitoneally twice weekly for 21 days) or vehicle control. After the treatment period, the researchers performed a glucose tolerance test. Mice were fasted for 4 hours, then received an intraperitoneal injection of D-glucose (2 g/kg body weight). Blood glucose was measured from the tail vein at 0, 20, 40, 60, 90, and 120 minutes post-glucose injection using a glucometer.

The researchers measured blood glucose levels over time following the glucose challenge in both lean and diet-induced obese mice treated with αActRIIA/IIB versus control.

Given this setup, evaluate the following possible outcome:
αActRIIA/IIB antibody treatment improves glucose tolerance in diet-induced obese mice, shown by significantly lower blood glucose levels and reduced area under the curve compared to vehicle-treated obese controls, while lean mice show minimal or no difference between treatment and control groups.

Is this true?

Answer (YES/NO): NO